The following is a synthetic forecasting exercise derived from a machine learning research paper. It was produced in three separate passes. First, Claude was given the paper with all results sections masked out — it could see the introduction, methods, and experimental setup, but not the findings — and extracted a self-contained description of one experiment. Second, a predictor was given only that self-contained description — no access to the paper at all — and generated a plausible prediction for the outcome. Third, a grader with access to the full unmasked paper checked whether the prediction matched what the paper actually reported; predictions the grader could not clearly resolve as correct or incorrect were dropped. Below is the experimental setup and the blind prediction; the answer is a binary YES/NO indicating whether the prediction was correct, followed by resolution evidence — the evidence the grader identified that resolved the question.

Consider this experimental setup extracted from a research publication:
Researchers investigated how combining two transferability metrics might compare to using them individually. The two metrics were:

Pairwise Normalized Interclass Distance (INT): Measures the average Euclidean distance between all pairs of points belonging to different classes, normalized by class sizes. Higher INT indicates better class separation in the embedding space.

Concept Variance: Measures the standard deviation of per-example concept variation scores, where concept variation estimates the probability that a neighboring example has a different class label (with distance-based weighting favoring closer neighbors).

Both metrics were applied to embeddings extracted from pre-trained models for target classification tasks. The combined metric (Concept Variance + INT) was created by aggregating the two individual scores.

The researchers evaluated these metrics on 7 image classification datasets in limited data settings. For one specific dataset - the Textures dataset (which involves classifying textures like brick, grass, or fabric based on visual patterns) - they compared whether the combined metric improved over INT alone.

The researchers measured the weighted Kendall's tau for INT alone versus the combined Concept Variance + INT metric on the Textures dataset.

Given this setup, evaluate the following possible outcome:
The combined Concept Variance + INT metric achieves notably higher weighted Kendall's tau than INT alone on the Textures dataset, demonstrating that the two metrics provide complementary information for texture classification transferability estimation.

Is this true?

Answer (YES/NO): NO